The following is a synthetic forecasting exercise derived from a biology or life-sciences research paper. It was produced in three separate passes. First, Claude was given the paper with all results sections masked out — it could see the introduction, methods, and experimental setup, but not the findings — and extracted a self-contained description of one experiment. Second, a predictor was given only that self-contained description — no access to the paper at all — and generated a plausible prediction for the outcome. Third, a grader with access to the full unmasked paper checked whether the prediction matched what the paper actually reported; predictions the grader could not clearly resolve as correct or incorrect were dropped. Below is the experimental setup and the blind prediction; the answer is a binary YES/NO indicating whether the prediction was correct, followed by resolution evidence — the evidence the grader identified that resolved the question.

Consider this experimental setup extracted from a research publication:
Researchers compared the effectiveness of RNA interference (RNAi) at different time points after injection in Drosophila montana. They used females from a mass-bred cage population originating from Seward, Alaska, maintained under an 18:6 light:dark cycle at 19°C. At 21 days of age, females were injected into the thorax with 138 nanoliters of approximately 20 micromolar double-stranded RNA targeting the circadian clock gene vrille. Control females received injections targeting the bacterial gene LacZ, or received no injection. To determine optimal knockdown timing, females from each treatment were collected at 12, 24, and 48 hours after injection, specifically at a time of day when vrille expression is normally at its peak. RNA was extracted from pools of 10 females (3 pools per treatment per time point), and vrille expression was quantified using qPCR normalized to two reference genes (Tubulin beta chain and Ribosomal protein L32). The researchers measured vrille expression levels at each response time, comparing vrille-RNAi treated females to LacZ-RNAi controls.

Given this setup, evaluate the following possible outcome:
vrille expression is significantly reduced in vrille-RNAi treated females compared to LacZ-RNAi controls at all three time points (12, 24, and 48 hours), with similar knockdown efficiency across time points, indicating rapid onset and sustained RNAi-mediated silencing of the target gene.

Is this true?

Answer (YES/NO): NO